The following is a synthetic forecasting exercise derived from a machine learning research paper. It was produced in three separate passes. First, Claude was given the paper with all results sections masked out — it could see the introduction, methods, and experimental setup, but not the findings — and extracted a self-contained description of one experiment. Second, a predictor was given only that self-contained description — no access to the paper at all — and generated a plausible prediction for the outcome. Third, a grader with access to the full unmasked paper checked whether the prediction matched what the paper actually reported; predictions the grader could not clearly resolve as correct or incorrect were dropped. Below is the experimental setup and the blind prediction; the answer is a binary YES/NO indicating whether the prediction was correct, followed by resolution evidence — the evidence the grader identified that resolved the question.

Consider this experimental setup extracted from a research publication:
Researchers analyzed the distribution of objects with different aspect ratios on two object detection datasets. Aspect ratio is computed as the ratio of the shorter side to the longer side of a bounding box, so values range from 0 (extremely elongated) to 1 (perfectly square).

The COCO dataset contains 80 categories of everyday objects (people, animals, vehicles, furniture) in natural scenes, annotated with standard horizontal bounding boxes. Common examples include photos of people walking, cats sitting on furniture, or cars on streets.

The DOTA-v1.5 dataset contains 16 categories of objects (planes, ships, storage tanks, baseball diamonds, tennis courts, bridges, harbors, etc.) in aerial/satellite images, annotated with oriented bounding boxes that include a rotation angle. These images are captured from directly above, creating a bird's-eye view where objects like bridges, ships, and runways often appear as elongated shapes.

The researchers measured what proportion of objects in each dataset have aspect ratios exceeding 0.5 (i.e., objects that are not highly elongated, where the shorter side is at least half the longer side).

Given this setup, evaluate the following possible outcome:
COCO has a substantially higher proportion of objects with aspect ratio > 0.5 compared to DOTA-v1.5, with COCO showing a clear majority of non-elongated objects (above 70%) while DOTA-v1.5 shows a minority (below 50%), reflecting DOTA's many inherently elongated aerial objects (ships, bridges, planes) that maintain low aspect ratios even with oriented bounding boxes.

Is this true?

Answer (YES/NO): YES